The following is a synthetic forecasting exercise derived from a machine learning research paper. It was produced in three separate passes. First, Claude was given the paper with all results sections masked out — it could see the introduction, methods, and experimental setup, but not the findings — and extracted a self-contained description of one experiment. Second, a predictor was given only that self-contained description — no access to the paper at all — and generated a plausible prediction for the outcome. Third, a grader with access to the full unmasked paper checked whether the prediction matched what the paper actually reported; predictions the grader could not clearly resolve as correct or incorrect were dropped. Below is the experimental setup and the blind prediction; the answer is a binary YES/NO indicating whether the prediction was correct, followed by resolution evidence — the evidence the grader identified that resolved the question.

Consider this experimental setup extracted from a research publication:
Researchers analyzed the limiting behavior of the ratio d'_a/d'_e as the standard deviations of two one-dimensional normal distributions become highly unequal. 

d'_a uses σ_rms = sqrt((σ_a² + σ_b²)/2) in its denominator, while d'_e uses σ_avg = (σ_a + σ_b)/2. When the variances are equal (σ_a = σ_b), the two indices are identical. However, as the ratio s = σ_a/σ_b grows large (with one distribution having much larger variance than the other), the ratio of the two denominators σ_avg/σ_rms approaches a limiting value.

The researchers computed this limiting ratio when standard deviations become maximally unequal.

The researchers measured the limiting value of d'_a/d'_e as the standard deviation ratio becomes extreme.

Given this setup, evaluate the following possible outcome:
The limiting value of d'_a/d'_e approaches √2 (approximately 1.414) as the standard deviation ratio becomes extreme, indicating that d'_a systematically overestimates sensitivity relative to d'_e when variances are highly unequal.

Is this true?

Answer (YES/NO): NO